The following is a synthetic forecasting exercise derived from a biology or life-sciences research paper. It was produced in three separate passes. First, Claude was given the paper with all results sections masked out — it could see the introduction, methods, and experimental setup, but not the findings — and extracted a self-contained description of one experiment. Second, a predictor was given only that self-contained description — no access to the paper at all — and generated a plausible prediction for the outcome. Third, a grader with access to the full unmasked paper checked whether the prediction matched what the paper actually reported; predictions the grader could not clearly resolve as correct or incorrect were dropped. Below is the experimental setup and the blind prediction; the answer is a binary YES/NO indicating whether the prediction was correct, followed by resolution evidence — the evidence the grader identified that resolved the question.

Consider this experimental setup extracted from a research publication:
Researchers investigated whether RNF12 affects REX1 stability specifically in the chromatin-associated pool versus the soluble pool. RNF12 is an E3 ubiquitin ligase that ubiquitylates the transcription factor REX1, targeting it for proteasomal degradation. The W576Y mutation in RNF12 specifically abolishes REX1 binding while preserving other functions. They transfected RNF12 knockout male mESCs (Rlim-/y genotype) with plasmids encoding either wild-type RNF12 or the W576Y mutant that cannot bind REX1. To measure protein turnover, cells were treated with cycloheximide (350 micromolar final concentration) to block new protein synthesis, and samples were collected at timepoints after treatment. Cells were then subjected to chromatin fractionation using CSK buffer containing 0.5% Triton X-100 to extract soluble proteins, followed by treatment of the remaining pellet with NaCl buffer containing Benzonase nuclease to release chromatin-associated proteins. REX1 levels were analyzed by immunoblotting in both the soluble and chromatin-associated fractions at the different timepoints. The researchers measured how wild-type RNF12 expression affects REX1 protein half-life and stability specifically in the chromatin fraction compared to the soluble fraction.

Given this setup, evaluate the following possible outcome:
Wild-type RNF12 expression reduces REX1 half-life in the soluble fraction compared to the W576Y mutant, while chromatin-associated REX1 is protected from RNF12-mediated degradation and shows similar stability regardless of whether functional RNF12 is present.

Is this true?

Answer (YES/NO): NO